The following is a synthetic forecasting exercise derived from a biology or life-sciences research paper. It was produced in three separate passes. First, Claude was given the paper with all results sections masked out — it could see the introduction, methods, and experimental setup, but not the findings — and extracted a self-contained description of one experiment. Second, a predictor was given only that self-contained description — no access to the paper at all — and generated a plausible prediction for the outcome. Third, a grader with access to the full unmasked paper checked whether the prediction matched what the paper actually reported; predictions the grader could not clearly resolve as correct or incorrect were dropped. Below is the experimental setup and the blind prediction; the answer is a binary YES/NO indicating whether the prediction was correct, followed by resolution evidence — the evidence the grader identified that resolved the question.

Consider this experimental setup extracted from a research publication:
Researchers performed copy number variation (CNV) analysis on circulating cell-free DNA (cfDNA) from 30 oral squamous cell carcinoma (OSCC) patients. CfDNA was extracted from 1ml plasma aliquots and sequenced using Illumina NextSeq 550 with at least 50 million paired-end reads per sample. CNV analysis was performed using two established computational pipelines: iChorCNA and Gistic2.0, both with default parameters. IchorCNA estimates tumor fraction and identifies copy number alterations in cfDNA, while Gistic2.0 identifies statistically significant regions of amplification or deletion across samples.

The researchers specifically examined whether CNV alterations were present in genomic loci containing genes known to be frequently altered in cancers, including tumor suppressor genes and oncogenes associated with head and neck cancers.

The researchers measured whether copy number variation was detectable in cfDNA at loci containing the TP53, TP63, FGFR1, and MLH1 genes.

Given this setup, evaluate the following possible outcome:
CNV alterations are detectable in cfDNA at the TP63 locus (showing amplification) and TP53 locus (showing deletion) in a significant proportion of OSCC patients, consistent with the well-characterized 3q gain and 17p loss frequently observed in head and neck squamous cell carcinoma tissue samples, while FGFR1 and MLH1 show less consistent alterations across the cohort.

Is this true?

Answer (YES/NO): NO